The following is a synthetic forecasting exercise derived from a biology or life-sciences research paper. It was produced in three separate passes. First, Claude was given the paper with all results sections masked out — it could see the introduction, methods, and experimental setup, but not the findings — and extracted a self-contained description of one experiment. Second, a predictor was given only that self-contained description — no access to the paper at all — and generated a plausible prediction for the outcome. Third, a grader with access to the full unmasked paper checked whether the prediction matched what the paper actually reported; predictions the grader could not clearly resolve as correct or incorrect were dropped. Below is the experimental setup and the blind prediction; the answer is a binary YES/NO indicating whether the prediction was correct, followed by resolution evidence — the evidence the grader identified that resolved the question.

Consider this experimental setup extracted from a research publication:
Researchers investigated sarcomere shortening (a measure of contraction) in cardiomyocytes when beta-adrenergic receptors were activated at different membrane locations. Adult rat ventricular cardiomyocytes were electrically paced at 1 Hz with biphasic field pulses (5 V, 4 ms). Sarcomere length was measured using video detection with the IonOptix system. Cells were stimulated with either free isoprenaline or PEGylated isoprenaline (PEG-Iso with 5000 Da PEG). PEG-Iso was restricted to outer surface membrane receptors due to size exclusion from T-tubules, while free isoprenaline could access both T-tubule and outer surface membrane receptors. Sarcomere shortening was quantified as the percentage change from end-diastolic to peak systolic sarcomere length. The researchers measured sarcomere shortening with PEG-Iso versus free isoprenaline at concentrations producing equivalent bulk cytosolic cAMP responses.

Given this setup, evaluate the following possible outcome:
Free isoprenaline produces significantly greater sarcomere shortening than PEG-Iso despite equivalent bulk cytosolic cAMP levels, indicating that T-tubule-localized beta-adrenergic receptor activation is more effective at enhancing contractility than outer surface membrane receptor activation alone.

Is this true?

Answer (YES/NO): NO